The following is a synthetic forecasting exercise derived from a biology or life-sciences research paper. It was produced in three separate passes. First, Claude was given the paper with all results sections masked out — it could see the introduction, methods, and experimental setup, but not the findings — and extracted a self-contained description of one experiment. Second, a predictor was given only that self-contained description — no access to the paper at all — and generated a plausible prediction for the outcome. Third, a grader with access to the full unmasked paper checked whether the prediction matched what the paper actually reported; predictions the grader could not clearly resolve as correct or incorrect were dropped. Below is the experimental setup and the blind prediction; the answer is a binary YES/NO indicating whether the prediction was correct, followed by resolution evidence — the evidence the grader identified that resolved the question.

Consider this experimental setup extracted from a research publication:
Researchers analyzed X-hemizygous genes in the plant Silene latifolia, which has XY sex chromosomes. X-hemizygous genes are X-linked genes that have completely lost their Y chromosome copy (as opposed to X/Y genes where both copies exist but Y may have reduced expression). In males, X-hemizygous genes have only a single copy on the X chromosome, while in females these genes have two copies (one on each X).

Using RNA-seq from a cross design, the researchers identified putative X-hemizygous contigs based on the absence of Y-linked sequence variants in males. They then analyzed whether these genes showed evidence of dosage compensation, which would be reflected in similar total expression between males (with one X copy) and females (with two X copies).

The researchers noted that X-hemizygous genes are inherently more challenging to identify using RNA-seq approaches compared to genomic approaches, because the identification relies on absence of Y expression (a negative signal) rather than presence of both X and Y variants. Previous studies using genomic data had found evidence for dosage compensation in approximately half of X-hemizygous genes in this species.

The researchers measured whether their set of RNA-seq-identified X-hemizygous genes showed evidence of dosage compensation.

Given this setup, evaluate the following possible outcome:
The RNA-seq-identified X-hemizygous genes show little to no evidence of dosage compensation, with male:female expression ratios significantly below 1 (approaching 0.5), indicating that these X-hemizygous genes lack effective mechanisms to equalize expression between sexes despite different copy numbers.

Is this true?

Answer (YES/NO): NO